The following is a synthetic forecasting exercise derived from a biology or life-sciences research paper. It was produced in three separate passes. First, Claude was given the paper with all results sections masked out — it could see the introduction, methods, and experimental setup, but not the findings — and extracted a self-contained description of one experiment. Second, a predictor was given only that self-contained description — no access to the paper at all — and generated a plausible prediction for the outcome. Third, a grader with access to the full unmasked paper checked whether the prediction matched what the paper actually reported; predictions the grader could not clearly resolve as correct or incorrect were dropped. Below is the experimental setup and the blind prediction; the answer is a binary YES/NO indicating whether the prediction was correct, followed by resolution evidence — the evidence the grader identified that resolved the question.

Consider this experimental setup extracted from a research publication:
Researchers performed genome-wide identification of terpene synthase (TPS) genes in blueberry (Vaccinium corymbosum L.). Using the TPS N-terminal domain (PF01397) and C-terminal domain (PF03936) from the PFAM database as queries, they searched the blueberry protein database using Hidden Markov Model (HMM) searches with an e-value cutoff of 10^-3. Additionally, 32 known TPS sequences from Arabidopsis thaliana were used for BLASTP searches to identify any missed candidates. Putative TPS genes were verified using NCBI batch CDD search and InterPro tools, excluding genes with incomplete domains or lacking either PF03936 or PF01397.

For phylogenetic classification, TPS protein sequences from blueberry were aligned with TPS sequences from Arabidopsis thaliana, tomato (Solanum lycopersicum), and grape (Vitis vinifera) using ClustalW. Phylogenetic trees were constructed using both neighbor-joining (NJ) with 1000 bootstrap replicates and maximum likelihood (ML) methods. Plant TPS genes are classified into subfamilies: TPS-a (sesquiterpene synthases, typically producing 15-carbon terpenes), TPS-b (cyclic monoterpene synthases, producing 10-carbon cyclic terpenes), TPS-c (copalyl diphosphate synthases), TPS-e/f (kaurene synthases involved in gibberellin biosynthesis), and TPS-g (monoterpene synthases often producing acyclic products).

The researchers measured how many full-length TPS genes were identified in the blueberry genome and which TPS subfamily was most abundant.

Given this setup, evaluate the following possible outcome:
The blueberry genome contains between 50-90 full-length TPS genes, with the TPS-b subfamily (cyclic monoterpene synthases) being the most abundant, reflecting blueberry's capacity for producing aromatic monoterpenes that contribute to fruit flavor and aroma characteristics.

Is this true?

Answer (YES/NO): NO